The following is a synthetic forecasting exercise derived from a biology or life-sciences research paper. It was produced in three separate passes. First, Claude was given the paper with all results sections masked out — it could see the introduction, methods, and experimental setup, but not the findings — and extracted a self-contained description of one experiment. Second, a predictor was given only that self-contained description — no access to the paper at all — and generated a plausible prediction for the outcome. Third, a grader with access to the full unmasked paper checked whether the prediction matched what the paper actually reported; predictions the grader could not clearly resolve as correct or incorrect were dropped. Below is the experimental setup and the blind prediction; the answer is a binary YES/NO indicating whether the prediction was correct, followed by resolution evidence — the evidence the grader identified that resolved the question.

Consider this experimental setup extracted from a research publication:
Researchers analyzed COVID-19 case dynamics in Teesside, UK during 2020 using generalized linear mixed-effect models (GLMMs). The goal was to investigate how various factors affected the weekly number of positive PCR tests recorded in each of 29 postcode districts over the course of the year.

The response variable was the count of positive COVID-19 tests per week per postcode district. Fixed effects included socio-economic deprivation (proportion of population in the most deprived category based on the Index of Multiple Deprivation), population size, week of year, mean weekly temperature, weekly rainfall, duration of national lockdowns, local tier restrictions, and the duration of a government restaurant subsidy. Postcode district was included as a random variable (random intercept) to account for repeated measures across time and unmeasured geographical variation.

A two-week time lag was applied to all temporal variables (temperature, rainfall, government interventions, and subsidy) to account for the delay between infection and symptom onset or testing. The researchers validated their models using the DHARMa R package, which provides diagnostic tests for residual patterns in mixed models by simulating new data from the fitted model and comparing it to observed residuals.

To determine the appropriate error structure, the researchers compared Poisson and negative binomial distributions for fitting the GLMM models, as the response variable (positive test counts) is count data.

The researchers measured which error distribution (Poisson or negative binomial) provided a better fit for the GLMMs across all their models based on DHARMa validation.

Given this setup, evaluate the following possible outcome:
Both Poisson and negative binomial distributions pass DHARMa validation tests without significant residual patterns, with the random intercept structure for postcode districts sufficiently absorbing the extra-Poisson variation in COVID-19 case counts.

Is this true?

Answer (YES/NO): NO